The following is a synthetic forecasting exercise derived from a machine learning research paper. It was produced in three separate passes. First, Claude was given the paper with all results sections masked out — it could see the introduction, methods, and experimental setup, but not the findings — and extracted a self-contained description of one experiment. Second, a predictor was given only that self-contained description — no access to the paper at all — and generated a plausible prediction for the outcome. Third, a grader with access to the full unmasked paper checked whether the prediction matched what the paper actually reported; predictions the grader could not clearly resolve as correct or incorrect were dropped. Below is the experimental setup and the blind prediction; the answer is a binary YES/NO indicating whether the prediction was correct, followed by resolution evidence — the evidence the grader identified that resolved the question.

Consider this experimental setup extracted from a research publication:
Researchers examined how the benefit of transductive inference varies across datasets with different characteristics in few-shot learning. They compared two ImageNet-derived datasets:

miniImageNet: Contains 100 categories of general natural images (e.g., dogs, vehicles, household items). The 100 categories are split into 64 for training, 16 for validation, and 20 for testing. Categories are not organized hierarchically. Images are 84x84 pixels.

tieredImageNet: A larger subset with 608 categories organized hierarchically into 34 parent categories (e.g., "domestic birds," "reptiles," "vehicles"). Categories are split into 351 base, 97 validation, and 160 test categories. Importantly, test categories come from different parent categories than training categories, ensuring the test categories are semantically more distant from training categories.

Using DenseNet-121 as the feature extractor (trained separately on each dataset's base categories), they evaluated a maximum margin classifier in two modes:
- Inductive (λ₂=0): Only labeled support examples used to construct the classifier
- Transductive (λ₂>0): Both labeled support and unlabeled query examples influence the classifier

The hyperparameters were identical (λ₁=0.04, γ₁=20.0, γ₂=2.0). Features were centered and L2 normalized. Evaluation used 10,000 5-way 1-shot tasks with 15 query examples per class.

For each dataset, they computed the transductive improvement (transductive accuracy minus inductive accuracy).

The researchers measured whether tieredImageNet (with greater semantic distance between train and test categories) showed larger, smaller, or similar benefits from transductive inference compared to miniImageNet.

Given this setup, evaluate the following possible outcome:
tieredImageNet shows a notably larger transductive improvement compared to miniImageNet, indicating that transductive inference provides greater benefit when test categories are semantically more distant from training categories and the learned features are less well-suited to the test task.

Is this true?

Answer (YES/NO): NO